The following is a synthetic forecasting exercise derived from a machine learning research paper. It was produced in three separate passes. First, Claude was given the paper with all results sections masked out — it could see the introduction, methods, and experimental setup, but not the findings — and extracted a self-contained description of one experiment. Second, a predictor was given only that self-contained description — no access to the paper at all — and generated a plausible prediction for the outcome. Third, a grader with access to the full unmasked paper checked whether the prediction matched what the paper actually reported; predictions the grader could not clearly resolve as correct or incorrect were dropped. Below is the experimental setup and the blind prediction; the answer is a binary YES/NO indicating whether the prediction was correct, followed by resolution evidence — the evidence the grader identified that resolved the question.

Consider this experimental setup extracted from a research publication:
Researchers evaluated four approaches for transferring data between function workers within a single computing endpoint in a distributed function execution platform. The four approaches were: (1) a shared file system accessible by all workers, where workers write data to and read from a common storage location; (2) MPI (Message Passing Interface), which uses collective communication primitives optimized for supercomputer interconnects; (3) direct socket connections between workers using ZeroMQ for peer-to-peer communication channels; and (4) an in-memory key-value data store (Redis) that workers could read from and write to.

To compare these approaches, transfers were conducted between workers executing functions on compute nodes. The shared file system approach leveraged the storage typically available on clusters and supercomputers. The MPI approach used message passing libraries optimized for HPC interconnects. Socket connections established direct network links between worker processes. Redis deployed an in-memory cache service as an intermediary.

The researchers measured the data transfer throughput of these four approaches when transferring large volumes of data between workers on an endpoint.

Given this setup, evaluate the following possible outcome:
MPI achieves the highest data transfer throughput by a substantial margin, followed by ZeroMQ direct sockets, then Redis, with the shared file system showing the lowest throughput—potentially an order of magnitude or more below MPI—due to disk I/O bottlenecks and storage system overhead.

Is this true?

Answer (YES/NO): NO